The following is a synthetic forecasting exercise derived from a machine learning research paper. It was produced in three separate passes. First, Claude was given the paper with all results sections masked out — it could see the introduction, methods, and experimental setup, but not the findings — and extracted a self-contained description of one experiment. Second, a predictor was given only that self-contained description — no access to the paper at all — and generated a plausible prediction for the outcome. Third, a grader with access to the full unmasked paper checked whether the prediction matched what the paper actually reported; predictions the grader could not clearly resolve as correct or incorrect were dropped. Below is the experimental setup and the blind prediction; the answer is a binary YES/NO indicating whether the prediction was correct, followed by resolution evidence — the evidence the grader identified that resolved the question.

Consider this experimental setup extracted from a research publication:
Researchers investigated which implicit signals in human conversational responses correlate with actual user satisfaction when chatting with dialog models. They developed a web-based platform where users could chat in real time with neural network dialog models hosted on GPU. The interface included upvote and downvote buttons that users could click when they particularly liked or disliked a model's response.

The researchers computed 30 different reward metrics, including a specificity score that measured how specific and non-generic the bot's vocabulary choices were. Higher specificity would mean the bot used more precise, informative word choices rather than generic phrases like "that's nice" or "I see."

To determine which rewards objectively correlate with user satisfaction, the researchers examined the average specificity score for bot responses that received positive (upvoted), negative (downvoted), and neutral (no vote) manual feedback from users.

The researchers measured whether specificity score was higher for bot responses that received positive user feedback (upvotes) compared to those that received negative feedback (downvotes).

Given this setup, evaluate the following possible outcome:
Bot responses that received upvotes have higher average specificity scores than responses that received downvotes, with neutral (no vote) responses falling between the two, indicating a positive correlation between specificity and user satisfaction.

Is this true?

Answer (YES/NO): NO